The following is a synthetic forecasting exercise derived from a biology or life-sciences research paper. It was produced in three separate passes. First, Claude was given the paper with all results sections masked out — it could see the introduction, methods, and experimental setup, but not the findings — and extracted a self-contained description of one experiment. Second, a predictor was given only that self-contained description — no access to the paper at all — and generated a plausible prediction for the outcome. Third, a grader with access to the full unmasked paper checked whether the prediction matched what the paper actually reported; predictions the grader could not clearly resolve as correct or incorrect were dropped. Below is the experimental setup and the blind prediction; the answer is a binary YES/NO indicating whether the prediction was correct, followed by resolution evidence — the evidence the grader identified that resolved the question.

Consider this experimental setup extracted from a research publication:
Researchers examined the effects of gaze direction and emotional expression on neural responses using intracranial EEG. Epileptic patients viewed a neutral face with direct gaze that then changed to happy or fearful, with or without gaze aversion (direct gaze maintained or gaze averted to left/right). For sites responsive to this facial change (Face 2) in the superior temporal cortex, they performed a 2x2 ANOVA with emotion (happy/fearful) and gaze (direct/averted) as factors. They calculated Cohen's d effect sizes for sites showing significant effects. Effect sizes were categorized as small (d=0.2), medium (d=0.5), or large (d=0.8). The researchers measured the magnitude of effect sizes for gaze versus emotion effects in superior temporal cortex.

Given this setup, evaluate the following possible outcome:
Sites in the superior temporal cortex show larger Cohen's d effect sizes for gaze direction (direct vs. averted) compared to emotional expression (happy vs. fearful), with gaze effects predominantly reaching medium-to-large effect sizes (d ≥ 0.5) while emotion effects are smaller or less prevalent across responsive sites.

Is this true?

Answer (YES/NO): YES